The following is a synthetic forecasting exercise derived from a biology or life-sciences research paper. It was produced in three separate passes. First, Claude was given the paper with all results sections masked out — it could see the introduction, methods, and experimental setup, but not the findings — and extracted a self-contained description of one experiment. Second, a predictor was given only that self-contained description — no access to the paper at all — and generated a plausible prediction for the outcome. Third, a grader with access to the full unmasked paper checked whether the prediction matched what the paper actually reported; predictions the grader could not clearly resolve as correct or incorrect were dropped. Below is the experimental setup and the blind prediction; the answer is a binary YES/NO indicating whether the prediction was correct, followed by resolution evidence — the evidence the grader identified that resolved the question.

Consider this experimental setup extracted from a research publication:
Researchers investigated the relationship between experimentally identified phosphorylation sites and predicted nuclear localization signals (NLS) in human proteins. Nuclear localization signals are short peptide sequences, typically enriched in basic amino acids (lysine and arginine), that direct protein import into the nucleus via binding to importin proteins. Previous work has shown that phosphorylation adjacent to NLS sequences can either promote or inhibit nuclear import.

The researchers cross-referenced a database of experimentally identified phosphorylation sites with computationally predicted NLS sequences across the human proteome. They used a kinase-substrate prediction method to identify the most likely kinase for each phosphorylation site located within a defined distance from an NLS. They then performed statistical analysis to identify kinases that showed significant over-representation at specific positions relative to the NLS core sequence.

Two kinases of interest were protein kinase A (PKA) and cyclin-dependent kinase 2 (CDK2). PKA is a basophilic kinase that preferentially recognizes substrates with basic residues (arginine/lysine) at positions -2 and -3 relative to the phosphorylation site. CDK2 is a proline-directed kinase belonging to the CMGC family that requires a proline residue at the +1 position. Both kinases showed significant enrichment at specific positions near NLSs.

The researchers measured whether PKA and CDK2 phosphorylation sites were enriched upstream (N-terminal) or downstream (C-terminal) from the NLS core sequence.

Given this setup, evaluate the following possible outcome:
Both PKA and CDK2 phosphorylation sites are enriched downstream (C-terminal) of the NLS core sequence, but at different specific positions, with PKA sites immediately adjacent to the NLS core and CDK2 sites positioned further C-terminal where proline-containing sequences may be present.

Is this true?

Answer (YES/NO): NO